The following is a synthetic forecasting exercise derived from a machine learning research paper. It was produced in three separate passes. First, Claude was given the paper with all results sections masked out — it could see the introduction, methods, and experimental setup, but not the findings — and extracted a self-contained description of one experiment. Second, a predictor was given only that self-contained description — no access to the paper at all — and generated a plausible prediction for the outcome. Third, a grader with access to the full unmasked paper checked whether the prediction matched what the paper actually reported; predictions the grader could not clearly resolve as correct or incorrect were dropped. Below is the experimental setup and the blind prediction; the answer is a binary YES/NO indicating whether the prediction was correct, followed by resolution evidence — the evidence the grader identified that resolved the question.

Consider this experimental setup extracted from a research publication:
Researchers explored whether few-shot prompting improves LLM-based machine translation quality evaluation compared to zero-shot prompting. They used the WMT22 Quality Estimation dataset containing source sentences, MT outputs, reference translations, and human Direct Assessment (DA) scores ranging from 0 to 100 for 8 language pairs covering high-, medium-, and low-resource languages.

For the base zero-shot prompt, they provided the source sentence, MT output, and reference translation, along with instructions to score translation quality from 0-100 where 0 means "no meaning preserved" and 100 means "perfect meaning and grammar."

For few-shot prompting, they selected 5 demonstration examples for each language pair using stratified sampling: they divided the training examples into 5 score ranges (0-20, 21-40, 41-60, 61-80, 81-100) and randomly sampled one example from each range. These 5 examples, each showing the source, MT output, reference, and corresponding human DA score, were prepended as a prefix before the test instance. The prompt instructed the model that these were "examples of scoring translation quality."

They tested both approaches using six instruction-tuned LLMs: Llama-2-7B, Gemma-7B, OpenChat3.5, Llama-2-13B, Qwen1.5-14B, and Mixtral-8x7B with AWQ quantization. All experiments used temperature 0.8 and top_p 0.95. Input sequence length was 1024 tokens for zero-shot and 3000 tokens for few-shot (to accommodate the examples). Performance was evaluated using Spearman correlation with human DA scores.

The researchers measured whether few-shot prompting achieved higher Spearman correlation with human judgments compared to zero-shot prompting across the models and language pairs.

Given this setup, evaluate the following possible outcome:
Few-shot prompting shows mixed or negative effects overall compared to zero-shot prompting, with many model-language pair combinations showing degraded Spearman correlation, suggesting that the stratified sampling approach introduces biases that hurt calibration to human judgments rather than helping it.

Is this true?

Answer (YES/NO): YES